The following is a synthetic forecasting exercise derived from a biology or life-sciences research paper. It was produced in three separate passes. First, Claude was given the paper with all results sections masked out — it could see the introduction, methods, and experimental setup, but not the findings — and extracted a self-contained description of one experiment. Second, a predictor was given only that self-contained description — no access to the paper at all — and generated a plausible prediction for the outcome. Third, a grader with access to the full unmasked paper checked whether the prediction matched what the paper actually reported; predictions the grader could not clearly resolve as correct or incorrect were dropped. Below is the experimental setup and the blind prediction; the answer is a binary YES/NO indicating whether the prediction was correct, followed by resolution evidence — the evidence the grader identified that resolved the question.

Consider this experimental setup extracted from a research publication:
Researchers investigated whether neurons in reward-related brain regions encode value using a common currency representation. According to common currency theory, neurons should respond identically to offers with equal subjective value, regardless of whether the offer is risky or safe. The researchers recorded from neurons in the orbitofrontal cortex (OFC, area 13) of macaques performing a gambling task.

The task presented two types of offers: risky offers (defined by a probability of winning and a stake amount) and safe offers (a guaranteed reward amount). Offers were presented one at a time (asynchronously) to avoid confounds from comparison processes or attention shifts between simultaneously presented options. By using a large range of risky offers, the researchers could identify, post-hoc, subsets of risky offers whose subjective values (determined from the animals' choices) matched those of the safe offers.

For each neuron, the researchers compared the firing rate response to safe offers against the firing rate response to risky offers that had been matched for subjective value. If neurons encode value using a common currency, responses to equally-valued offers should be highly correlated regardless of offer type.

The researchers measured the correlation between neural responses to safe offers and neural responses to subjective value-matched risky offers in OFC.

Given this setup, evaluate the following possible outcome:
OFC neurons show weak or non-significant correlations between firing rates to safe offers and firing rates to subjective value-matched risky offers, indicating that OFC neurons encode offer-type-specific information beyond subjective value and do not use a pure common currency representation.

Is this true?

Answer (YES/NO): YES